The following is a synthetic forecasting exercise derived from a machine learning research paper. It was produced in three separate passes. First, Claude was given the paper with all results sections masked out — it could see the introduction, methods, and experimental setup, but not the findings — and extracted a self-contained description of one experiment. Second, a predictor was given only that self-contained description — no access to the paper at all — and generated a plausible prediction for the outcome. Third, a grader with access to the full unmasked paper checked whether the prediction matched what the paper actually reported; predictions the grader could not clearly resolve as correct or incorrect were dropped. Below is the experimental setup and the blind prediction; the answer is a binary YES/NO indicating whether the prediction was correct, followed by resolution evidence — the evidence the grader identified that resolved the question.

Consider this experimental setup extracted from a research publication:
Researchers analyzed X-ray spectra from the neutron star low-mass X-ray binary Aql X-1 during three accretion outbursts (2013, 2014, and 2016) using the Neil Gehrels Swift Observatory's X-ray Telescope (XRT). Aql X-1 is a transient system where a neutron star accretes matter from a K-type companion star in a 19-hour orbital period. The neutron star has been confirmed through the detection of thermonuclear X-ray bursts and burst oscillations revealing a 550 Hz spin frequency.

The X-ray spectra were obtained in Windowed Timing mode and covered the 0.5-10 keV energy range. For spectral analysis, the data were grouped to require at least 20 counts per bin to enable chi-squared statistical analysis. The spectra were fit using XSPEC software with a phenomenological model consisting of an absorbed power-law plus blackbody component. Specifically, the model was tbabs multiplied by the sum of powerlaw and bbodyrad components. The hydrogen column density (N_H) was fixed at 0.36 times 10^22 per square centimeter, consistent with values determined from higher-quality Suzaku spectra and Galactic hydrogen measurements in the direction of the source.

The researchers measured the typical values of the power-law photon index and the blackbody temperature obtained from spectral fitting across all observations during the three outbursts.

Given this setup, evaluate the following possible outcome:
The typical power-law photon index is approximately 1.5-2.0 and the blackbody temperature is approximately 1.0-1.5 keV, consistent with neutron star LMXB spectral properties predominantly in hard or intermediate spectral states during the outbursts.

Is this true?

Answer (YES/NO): NO